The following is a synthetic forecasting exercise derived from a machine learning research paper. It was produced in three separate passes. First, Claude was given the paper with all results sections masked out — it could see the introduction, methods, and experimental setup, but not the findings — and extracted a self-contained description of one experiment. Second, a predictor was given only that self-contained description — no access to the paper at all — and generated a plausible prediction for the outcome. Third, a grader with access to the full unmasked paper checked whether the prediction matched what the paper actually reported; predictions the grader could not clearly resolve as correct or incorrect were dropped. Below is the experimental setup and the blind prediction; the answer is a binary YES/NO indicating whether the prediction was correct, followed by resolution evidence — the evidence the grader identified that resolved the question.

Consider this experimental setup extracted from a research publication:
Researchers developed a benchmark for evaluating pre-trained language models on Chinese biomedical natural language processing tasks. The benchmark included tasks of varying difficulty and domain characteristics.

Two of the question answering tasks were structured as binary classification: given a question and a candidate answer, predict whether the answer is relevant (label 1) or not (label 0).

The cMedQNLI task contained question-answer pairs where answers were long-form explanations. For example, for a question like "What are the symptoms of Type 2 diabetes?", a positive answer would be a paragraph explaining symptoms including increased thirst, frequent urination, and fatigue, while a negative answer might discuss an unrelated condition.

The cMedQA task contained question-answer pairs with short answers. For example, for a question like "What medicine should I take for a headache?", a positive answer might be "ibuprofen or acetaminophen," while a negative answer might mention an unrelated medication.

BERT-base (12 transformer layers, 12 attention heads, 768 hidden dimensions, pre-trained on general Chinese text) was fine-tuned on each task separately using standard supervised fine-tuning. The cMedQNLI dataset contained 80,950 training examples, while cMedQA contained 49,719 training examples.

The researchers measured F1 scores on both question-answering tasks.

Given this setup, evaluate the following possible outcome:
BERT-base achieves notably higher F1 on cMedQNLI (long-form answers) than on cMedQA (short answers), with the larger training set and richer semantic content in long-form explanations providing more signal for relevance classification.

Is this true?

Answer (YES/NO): YES